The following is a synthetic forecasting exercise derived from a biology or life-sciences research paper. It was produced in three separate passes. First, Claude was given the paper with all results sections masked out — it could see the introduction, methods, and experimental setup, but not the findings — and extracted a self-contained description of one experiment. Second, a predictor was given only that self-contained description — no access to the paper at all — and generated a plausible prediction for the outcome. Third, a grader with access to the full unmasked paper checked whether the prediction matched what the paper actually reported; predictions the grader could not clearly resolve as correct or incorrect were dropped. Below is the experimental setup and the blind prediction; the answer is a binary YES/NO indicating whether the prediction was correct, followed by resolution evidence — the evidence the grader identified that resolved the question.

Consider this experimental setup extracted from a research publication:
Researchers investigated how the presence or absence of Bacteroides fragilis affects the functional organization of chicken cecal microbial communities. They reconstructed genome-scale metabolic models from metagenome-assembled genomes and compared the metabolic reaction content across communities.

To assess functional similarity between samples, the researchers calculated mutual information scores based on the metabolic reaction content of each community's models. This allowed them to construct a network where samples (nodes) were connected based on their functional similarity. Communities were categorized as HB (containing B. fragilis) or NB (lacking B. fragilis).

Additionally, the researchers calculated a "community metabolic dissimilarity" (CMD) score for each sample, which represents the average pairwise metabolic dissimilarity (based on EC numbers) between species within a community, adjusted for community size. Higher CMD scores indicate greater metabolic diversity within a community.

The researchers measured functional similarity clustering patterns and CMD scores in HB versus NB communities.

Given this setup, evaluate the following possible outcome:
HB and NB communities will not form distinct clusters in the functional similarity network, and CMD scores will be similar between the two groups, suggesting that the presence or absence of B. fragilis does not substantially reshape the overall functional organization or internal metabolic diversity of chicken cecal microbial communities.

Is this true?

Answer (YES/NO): NO